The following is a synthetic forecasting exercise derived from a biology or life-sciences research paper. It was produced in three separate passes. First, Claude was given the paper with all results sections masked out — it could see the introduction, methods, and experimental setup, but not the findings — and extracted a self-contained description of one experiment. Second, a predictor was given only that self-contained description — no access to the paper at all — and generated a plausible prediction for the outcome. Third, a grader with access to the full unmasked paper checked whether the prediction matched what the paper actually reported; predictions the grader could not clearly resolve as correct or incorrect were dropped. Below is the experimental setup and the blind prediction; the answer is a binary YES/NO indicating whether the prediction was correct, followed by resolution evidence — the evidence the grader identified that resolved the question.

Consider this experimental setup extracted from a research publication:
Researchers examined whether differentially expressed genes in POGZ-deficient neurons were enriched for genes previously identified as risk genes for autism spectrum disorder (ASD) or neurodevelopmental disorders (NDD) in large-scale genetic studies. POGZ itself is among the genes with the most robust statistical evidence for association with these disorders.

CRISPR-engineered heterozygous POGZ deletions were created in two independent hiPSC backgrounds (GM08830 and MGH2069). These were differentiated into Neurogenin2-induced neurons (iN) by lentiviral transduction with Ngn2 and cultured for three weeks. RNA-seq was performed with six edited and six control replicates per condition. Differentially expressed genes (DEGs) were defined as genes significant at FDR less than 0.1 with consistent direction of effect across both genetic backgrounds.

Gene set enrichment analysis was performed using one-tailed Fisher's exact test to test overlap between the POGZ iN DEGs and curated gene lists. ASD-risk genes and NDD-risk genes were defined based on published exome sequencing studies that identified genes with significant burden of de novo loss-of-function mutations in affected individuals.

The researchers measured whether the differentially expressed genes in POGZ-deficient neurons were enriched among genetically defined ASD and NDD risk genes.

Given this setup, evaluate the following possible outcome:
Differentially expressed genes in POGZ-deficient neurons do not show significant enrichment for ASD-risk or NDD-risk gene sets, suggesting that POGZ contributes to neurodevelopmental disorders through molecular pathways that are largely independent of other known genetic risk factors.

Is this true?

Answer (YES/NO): YES